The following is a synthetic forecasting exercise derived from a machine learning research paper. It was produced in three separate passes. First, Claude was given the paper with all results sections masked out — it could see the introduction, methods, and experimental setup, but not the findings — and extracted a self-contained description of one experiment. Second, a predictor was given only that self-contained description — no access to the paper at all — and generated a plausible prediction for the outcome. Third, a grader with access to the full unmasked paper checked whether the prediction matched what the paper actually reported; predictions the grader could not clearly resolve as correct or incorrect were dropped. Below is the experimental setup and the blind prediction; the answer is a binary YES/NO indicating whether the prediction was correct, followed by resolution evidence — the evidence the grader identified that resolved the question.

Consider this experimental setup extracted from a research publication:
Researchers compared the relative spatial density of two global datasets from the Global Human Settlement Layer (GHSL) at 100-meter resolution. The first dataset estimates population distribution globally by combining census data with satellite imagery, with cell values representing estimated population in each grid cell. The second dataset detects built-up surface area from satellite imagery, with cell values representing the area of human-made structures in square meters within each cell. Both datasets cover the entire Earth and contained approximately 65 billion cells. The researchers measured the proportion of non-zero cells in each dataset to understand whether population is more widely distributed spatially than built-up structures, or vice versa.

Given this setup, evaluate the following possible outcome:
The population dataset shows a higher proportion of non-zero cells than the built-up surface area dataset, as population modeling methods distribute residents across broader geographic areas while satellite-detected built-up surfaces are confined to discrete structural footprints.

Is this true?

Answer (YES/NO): NO